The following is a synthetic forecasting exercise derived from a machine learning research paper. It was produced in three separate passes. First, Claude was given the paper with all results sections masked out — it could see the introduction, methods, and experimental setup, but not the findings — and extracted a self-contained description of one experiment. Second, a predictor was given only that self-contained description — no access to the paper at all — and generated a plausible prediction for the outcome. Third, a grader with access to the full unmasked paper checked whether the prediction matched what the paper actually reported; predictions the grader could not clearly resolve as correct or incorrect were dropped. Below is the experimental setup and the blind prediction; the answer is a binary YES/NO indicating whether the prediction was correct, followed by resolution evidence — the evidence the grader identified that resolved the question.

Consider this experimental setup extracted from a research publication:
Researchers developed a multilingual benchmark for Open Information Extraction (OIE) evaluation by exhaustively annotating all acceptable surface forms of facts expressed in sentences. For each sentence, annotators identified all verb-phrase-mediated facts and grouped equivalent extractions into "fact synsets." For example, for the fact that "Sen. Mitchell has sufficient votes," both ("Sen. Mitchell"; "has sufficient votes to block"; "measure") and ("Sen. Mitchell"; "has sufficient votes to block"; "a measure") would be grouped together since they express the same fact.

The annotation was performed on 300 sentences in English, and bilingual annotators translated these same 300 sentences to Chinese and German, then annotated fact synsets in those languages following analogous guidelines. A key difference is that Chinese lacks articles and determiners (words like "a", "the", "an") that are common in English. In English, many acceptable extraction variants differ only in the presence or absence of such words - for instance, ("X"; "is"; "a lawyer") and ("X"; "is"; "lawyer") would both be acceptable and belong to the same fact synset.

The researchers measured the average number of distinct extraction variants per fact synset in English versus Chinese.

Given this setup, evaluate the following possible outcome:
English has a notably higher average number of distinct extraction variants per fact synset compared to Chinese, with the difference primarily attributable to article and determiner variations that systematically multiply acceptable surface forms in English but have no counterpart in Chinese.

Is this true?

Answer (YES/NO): YES